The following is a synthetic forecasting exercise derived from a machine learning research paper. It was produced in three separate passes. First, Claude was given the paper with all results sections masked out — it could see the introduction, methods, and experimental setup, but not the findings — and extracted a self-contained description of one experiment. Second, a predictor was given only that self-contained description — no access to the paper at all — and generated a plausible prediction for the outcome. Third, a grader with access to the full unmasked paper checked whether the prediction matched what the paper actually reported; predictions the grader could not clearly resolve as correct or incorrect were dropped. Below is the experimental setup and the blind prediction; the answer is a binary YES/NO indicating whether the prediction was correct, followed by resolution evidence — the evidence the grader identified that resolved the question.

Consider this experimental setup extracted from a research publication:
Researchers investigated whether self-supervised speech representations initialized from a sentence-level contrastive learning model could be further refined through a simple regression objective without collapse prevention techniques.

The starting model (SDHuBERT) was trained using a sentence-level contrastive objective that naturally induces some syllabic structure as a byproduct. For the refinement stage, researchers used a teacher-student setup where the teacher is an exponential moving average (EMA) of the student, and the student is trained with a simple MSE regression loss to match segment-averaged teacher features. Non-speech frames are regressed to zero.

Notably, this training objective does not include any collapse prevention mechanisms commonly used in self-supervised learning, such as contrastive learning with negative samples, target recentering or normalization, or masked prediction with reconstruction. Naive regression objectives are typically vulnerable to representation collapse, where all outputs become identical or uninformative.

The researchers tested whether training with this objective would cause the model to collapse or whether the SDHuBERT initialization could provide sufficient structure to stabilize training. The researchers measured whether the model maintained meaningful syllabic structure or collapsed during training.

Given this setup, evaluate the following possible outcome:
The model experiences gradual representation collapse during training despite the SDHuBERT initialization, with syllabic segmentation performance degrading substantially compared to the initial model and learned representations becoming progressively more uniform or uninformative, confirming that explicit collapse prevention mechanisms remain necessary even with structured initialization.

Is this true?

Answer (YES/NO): NO